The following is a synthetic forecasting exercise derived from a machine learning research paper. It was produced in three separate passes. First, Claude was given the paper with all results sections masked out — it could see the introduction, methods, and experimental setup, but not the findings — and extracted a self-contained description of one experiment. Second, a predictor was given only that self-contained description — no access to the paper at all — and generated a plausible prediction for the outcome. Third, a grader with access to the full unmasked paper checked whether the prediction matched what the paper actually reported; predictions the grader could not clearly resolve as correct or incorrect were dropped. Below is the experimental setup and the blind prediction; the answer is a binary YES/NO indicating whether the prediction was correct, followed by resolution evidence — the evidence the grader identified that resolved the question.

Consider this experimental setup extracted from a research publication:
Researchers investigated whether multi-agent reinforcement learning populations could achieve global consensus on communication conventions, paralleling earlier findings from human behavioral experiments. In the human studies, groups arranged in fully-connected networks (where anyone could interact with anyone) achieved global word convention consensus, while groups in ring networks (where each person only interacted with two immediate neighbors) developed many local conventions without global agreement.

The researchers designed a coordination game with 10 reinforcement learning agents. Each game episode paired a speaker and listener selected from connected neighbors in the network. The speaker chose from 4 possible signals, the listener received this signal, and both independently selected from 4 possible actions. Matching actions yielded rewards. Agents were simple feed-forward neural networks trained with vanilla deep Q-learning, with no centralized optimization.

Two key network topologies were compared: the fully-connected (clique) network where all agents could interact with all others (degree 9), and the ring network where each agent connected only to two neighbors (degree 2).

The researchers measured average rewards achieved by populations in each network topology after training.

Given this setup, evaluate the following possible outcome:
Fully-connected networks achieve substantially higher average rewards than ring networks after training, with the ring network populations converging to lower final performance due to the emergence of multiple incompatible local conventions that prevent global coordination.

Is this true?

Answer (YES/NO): NO